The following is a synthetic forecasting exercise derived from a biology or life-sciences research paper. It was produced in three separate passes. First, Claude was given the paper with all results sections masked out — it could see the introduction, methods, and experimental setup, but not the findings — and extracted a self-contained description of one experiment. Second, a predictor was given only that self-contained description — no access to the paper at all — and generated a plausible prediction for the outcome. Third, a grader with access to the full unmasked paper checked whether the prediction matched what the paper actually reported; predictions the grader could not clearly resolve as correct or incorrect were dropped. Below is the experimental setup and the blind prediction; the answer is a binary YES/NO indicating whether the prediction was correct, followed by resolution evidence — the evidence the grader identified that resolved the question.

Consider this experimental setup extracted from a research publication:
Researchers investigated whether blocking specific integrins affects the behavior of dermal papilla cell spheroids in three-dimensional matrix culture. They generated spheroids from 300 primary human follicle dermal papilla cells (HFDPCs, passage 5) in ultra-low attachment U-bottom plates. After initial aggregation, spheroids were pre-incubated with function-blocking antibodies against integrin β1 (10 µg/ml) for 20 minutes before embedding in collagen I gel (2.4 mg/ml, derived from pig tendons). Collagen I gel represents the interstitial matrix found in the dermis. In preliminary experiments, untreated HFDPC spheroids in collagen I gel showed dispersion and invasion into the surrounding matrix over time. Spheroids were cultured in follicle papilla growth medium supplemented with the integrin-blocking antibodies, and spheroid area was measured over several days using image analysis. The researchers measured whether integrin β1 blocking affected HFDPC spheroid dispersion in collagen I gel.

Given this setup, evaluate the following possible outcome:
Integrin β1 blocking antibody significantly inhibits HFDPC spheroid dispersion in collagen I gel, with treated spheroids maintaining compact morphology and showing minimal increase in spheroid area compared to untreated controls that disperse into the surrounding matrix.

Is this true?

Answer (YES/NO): YES